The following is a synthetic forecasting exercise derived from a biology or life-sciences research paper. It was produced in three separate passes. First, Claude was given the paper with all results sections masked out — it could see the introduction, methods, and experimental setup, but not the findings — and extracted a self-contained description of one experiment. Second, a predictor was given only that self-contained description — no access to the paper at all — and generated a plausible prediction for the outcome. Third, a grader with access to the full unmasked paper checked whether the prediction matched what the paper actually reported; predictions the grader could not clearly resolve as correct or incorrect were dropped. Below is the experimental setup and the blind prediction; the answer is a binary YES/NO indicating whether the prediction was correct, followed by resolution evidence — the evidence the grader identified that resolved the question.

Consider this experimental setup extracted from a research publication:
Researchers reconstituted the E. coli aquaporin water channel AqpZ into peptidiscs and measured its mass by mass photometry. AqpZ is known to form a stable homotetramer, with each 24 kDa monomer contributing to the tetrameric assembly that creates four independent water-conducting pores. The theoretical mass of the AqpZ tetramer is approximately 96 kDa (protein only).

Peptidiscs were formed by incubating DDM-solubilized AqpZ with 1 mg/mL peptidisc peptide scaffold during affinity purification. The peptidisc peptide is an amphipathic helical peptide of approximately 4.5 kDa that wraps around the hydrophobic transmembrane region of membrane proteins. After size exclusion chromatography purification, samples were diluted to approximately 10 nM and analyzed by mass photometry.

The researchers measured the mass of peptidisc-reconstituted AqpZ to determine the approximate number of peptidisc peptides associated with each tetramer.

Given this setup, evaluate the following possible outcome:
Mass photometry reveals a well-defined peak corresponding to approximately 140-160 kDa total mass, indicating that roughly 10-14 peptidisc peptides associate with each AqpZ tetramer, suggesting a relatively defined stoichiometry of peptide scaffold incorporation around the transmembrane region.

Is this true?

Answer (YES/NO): NO